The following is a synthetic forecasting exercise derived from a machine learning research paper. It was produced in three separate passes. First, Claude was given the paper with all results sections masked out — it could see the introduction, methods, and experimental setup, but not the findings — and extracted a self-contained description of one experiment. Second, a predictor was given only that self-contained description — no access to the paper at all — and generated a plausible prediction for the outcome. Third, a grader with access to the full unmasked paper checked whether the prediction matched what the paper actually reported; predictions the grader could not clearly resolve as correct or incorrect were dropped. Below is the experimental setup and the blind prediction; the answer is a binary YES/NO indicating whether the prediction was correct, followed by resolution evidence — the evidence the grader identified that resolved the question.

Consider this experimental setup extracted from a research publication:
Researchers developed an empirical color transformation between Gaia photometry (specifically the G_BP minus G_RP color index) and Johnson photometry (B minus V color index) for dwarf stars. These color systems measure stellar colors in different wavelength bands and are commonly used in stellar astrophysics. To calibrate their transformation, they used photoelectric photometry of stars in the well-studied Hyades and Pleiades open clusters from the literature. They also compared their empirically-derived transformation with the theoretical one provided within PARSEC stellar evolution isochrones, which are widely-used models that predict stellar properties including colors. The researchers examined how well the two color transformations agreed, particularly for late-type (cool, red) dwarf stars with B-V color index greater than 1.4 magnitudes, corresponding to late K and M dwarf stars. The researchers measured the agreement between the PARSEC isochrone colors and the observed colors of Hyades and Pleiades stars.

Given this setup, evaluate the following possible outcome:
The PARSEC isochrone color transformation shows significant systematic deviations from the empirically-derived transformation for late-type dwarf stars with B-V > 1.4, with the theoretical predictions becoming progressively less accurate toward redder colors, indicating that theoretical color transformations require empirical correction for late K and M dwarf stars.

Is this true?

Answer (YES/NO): YES